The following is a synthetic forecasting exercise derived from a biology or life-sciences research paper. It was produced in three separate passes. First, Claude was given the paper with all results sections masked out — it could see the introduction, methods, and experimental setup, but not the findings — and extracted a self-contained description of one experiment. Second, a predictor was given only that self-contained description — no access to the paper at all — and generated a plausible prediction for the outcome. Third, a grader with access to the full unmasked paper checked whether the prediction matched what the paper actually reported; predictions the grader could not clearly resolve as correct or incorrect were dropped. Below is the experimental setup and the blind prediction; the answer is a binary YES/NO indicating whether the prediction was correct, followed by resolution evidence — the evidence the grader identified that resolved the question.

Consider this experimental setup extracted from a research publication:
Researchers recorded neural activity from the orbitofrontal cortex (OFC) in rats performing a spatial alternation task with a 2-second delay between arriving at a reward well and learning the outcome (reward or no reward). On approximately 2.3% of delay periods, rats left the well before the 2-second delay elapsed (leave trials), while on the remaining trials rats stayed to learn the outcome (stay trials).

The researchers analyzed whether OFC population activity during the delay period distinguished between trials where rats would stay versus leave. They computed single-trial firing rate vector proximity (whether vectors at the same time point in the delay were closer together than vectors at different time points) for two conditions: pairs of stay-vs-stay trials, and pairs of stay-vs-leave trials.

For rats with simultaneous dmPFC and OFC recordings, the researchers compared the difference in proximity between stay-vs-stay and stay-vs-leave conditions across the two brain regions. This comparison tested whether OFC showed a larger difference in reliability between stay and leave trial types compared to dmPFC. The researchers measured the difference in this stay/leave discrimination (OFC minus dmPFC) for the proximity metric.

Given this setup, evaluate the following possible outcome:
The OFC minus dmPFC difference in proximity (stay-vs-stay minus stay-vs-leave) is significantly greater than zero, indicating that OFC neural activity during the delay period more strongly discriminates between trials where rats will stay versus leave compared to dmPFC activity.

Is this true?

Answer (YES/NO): YES